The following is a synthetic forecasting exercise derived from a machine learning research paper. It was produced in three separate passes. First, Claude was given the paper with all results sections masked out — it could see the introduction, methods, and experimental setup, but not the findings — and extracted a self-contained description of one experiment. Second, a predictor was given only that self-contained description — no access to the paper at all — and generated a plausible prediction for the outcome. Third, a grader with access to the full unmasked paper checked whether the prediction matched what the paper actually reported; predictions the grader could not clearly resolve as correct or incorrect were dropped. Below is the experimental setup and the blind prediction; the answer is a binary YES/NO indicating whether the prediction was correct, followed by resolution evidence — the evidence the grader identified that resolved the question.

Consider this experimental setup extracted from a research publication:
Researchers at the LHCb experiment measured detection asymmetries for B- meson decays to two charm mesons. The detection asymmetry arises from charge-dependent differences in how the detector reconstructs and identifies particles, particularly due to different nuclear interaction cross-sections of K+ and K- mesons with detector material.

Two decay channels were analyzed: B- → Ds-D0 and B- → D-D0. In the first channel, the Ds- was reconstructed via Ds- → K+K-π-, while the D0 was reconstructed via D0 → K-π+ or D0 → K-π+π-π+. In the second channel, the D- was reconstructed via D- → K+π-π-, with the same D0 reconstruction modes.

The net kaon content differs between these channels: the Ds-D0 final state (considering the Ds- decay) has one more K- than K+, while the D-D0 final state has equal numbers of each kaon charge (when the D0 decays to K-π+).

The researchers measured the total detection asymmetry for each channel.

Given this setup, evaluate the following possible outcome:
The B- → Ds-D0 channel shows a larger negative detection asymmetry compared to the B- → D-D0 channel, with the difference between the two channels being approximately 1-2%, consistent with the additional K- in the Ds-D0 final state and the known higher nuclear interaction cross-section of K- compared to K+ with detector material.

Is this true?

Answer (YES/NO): NO